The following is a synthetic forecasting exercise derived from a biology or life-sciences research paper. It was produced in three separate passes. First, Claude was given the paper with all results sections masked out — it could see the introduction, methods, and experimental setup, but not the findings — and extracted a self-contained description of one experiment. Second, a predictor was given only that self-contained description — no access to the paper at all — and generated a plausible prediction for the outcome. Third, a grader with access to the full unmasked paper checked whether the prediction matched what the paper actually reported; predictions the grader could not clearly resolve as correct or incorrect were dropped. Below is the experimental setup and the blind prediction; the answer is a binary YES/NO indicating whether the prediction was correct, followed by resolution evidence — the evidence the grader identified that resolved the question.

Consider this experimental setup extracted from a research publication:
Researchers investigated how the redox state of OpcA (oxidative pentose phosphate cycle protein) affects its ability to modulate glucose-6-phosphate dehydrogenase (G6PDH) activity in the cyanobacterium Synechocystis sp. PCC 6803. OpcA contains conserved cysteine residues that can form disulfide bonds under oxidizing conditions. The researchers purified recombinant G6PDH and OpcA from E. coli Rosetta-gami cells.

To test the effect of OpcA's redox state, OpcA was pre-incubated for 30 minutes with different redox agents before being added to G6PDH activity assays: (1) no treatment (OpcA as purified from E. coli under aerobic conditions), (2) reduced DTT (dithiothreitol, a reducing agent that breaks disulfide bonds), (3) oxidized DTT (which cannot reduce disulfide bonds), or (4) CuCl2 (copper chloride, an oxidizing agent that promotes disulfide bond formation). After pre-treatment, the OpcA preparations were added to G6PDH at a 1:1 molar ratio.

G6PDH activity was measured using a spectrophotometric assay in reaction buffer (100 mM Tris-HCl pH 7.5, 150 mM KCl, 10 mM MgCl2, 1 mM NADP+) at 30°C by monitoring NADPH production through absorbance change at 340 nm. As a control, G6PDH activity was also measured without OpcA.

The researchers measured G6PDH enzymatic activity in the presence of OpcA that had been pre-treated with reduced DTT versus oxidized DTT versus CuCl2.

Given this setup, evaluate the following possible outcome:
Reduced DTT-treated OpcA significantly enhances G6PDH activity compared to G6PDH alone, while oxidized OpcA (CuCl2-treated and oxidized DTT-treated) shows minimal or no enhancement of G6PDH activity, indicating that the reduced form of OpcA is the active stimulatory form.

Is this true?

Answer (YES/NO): NO